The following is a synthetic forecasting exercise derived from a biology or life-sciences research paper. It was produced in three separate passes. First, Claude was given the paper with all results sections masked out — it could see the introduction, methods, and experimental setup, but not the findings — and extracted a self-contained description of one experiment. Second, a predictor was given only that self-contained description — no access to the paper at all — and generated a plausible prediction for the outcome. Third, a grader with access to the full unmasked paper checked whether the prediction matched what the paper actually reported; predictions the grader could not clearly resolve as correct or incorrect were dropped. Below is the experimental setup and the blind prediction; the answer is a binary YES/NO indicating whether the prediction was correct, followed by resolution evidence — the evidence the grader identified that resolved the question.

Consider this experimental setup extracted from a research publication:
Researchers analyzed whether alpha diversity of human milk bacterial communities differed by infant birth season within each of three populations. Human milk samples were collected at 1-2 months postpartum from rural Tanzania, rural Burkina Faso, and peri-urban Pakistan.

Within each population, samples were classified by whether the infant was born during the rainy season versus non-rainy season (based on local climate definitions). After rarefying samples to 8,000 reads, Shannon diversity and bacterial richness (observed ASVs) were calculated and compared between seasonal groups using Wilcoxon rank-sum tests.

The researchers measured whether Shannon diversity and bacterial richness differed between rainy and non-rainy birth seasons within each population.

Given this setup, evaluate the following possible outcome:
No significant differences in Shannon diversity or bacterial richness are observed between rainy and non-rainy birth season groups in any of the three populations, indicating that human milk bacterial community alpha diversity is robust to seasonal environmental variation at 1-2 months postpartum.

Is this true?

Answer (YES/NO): YES